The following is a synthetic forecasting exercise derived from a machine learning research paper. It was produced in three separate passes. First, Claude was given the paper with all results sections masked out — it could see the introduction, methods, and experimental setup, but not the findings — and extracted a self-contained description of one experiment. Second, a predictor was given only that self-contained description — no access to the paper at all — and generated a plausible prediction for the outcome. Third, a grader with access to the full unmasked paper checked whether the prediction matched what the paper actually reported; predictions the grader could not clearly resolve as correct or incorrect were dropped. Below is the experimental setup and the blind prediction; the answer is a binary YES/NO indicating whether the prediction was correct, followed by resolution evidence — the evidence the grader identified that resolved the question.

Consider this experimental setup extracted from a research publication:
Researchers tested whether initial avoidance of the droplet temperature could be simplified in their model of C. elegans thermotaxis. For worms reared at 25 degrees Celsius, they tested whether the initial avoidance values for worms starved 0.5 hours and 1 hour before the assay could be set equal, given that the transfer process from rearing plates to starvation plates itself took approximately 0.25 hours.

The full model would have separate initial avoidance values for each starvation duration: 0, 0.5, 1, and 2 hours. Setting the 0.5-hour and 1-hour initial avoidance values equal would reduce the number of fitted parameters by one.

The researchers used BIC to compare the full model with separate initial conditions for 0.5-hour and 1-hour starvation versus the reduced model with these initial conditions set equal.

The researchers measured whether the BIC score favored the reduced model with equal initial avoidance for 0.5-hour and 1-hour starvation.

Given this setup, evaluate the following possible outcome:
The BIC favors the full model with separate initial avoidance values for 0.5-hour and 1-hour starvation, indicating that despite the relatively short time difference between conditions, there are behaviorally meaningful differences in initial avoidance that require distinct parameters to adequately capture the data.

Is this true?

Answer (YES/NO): NO